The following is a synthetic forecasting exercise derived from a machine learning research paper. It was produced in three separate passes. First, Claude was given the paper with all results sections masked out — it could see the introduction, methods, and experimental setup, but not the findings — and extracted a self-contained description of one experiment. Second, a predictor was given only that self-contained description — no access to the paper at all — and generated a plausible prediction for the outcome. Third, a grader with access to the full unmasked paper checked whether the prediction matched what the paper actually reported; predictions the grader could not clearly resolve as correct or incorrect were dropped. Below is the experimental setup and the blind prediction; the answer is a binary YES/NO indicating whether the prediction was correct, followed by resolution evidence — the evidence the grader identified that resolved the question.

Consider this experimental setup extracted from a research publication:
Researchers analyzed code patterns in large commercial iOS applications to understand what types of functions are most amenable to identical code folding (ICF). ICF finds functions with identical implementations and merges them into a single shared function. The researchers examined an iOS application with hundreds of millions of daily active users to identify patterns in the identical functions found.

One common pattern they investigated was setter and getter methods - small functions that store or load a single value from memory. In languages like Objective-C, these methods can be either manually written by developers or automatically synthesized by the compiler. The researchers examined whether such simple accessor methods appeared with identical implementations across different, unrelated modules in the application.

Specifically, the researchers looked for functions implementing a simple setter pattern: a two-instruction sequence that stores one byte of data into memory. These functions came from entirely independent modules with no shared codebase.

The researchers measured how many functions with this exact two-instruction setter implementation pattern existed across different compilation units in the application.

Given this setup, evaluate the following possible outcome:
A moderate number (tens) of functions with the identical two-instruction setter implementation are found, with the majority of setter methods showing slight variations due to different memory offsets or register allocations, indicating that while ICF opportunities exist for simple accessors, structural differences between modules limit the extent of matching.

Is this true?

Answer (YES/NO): NO